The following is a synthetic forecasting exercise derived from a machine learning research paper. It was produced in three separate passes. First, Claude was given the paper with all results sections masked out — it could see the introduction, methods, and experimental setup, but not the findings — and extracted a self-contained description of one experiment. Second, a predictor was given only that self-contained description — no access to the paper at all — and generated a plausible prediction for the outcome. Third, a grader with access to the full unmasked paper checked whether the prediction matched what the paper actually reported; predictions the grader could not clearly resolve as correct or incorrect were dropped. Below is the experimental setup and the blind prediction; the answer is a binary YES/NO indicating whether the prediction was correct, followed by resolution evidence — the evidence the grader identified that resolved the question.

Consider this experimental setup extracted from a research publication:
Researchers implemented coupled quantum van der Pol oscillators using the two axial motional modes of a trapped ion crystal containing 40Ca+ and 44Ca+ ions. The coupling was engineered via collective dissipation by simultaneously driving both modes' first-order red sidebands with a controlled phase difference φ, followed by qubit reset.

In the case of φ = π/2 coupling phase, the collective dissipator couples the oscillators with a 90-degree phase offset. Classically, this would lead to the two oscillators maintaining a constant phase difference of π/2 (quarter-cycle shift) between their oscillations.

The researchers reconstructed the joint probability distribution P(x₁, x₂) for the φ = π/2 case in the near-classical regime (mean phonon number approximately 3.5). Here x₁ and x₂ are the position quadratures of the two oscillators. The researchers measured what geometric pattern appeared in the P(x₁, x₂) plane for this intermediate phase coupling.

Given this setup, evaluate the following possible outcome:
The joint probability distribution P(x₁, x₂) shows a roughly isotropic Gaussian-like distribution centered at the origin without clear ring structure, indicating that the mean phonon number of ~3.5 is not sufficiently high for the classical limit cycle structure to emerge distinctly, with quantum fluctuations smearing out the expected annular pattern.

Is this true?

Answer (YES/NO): NO